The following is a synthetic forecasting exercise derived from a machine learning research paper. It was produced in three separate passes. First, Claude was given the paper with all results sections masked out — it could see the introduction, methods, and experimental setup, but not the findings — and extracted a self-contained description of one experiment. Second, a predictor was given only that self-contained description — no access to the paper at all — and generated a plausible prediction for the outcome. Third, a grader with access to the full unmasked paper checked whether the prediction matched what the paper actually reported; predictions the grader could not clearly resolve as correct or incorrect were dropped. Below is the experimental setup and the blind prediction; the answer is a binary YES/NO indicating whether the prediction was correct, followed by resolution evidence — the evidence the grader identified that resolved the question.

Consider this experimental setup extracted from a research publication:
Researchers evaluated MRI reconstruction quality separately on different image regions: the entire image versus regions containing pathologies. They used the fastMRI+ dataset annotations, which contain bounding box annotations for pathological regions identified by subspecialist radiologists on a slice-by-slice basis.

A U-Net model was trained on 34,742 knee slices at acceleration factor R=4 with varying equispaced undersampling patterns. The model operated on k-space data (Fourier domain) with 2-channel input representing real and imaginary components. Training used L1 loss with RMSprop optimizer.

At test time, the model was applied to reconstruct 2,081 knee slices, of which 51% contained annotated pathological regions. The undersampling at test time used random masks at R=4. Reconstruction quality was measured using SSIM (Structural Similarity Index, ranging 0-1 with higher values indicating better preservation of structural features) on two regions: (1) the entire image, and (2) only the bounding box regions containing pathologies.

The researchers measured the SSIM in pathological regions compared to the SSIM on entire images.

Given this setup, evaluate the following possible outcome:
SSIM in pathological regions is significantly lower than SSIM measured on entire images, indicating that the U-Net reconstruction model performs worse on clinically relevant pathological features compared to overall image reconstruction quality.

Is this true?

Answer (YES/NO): YES